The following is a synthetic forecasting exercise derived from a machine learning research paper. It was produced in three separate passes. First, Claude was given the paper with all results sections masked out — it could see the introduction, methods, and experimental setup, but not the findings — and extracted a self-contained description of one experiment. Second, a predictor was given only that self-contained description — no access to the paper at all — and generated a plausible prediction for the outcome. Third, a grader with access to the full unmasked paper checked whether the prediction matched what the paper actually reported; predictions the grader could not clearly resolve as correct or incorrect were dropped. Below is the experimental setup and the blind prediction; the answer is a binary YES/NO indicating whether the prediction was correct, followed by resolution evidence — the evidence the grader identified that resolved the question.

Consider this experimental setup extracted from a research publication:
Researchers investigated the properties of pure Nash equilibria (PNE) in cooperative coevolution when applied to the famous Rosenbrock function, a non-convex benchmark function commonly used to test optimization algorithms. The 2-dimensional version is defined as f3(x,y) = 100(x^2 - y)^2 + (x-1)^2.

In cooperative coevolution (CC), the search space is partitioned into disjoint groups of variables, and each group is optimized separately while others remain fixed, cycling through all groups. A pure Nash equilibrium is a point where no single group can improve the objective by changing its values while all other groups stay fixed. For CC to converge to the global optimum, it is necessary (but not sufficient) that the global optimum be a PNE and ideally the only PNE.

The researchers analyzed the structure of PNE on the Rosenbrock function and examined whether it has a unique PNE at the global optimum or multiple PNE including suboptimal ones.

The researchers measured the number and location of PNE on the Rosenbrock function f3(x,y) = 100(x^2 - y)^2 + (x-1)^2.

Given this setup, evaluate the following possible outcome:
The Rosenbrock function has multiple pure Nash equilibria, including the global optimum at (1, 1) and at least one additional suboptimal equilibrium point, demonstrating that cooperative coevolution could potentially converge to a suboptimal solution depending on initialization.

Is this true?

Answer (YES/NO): NO